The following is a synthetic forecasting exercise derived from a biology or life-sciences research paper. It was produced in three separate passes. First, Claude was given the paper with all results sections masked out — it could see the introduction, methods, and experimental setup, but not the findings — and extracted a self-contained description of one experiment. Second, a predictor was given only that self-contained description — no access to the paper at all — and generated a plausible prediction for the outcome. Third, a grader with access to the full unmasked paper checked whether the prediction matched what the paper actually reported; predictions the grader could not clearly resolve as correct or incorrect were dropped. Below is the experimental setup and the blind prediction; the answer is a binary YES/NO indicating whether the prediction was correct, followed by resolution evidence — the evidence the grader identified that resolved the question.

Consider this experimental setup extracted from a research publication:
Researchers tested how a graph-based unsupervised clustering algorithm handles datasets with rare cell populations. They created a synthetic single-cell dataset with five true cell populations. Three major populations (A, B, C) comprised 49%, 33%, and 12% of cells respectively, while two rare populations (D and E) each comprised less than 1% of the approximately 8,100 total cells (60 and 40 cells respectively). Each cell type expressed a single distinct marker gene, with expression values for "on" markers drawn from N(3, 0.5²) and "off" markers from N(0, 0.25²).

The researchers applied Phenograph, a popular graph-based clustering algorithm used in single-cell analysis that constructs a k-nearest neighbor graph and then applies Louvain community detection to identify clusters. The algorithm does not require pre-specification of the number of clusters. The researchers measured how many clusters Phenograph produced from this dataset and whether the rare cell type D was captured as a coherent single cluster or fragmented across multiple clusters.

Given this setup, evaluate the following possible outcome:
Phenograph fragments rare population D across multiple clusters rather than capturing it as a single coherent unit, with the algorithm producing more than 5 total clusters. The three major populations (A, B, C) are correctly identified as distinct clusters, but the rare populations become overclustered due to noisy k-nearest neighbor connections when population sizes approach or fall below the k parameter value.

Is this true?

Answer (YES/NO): NO